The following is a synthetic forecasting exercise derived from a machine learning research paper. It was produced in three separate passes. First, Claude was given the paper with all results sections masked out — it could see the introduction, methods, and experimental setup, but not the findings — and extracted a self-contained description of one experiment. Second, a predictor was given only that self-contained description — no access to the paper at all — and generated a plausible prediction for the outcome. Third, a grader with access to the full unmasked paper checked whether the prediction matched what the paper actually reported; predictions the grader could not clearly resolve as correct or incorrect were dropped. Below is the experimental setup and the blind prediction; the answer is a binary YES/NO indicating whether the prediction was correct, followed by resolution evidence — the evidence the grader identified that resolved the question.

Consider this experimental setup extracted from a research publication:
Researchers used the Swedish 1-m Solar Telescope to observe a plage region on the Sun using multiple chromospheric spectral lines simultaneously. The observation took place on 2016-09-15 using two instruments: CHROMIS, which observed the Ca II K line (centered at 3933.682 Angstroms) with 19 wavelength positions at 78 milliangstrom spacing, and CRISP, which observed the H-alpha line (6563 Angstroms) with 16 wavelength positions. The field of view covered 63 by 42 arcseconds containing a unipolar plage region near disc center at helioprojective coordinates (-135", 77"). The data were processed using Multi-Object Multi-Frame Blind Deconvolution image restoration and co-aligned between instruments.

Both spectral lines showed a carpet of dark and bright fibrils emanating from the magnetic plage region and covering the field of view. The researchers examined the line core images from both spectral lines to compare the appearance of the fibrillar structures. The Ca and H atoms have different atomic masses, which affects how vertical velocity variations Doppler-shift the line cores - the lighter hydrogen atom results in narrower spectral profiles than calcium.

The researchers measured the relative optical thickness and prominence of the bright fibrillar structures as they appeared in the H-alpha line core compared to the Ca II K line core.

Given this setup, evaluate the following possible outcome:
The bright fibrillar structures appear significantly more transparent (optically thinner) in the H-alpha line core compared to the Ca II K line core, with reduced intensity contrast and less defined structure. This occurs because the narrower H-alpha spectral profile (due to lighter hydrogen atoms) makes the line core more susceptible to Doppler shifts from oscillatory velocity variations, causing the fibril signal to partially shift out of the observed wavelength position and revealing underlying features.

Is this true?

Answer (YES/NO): NO